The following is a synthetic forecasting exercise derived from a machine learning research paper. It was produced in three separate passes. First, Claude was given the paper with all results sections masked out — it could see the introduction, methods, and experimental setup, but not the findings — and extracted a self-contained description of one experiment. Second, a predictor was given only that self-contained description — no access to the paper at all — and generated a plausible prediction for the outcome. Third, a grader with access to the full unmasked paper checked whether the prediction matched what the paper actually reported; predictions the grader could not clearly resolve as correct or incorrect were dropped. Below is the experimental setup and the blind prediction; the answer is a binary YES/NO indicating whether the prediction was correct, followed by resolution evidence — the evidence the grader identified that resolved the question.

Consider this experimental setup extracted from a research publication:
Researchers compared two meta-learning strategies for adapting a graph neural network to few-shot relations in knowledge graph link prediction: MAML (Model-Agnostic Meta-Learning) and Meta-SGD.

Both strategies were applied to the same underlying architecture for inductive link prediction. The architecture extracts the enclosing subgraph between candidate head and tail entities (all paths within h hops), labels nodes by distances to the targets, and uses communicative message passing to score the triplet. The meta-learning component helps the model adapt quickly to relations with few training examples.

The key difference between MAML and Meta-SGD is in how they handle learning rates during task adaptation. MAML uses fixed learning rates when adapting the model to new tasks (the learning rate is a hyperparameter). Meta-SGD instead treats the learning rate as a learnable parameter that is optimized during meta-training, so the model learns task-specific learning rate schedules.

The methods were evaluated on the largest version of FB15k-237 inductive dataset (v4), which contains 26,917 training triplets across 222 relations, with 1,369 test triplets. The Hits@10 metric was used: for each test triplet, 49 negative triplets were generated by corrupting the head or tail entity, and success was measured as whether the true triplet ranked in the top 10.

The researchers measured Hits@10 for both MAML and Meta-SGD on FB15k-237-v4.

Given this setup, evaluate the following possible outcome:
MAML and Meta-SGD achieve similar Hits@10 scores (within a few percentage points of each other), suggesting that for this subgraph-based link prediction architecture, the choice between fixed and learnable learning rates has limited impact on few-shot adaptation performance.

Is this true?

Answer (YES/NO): YES